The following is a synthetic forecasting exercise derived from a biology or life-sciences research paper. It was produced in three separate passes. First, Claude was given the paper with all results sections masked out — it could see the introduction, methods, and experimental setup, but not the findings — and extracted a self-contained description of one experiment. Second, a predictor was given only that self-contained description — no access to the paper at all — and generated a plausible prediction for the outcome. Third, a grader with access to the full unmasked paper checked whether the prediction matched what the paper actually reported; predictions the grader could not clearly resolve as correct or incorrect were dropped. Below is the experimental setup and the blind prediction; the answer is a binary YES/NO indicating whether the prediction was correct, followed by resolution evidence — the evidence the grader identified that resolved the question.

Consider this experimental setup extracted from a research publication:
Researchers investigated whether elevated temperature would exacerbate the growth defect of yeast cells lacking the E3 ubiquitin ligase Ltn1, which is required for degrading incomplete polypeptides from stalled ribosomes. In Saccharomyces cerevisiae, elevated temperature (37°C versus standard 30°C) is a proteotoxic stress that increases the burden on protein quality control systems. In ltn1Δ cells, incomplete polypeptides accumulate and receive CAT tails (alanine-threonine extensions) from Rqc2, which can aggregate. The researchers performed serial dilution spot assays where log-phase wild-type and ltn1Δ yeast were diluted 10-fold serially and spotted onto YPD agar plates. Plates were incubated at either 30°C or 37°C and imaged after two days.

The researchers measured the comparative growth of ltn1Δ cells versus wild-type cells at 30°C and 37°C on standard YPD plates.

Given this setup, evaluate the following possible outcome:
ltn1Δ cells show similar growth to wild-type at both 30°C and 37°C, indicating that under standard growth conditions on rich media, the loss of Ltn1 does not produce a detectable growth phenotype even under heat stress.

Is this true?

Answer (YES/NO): YES